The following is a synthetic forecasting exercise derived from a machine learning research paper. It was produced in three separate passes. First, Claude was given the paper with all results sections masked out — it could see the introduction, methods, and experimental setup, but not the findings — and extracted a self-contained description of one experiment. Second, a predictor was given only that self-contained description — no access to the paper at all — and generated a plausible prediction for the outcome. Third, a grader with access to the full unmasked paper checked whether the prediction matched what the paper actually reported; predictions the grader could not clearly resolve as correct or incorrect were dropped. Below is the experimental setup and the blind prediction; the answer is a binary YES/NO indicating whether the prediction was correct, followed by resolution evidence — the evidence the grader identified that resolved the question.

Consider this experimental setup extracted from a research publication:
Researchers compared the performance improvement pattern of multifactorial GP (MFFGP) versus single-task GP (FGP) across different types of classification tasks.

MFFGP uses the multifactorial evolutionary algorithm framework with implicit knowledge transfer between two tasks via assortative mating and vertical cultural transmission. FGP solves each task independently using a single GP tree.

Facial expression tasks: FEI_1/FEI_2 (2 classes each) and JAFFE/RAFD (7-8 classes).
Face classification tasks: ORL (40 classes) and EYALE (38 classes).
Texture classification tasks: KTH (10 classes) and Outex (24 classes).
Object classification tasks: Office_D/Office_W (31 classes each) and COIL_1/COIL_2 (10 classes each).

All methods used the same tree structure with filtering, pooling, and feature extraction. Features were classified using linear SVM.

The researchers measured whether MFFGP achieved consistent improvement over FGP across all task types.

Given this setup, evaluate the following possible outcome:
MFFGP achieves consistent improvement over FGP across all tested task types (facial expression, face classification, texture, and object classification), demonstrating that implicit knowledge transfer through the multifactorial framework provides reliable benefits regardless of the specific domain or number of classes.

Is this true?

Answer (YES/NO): NO